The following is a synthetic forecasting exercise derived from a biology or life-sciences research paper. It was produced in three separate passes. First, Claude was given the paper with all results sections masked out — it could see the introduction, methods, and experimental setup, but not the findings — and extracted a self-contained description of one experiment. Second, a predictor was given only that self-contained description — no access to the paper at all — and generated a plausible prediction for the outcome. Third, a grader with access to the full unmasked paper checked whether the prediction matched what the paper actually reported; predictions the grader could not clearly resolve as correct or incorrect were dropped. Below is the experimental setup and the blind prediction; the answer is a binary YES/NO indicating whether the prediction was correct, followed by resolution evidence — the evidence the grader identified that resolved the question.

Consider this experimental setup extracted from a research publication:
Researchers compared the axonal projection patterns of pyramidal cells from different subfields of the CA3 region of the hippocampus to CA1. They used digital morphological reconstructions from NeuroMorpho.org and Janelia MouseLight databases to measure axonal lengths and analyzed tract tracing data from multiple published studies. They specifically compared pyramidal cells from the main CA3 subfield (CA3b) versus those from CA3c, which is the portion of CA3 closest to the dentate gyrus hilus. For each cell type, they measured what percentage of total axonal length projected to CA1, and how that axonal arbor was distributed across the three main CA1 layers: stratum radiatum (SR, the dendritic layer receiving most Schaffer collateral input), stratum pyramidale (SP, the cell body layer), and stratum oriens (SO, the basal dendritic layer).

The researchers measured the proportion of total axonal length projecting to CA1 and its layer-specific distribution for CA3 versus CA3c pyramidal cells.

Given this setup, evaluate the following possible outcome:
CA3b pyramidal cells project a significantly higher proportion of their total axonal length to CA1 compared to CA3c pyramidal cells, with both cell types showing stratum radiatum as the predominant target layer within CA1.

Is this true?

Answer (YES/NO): NO